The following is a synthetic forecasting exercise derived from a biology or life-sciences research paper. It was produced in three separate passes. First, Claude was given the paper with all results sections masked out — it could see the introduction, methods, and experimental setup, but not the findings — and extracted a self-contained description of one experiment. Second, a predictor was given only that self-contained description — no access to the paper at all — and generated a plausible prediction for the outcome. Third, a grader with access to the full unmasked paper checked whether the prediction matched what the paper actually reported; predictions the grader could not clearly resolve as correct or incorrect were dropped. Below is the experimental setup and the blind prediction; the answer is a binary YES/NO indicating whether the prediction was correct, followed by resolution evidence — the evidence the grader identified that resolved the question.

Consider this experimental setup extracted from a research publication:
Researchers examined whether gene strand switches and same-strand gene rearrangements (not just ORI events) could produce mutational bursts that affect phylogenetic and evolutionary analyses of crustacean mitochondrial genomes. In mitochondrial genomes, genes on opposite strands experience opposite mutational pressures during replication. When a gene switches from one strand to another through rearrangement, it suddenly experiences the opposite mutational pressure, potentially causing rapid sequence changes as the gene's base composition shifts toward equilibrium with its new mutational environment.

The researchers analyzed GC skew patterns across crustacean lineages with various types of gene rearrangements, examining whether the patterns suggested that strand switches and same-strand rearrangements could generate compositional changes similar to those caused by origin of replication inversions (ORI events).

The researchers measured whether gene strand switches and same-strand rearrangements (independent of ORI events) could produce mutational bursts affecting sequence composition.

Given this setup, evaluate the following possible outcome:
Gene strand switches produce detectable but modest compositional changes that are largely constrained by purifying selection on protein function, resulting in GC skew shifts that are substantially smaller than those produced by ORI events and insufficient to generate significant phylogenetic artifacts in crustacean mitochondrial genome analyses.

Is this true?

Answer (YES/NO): NO